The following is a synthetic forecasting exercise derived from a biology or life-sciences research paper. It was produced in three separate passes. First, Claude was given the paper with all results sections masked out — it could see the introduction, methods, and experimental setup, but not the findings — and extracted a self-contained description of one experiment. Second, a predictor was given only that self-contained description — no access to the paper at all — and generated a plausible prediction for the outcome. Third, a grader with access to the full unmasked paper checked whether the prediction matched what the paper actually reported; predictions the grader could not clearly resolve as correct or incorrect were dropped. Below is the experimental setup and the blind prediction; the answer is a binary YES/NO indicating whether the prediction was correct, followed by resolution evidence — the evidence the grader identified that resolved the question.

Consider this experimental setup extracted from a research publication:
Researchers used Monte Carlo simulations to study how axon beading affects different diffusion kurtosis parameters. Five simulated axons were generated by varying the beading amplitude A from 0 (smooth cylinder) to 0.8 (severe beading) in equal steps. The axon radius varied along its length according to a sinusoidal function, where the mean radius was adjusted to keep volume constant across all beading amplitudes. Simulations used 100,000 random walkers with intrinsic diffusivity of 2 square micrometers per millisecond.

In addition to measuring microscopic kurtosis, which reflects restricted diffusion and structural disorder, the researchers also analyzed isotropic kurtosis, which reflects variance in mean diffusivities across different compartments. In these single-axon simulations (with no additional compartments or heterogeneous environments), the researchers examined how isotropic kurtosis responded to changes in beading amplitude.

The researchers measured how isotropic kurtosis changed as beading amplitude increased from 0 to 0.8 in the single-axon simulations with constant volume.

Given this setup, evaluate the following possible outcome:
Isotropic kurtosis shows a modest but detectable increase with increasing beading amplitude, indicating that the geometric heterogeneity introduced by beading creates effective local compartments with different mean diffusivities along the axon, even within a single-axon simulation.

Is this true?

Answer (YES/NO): NO